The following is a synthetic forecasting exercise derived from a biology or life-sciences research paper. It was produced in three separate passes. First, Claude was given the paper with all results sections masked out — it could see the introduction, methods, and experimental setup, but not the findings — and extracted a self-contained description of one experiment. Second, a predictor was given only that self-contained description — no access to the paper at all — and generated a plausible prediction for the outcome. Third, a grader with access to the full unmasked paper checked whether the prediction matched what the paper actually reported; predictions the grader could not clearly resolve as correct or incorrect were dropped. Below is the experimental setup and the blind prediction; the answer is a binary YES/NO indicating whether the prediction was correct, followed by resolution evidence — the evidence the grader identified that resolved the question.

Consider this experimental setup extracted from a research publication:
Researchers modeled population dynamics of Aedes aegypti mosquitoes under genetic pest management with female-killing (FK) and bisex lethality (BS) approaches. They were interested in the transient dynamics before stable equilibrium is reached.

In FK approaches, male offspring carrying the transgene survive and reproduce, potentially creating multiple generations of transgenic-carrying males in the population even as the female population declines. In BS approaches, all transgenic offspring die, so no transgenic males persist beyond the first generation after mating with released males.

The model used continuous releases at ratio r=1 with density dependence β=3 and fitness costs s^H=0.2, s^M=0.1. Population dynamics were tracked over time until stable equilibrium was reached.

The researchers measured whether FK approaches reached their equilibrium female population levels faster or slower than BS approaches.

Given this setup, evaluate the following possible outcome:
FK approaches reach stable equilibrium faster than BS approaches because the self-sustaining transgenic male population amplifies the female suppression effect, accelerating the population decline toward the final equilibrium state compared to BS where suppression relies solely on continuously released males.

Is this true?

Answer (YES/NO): NO